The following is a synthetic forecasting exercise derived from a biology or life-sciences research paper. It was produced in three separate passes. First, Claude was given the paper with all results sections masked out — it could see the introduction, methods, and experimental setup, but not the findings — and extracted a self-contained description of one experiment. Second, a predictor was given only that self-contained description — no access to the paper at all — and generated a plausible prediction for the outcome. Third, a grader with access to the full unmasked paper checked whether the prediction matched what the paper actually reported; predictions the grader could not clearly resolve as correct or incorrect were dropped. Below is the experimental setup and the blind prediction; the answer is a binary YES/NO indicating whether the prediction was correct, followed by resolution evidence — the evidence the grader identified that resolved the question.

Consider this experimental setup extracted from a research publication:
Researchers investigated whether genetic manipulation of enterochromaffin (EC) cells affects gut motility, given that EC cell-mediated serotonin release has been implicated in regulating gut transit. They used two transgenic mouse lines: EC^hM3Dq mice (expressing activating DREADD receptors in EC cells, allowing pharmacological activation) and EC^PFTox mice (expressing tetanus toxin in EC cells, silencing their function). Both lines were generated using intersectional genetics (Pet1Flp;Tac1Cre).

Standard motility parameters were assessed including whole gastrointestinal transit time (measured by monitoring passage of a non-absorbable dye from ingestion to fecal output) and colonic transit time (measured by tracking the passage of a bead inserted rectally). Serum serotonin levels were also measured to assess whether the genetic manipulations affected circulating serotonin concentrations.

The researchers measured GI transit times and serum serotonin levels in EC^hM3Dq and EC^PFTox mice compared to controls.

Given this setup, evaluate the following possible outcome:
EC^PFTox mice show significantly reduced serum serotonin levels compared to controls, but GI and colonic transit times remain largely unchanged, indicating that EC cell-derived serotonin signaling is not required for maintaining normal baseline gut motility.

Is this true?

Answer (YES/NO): NO